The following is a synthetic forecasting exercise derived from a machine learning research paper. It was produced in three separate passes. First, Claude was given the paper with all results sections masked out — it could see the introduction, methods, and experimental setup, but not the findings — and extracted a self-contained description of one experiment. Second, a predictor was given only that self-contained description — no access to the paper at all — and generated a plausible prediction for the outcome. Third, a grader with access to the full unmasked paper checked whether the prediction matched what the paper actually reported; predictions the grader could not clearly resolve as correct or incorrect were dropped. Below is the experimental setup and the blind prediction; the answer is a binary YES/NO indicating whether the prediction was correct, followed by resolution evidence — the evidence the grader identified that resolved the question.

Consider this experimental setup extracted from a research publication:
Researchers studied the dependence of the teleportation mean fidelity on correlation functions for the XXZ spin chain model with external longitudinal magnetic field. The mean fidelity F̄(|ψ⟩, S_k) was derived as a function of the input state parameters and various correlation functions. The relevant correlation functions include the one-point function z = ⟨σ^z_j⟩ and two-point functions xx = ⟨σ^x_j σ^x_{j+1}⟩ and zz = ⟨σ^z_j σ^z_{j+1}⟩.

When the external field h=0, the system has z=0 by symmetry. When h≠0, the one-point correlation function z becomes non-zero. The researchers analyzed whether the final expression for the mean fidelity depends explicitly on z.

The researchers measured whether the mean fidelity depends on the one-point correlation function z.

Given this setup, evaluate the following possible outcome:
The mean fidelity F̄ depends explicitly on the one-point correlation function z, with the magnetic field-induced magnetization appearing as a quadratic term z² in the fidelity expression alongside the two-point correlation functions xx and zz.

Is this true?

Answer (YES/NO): NO